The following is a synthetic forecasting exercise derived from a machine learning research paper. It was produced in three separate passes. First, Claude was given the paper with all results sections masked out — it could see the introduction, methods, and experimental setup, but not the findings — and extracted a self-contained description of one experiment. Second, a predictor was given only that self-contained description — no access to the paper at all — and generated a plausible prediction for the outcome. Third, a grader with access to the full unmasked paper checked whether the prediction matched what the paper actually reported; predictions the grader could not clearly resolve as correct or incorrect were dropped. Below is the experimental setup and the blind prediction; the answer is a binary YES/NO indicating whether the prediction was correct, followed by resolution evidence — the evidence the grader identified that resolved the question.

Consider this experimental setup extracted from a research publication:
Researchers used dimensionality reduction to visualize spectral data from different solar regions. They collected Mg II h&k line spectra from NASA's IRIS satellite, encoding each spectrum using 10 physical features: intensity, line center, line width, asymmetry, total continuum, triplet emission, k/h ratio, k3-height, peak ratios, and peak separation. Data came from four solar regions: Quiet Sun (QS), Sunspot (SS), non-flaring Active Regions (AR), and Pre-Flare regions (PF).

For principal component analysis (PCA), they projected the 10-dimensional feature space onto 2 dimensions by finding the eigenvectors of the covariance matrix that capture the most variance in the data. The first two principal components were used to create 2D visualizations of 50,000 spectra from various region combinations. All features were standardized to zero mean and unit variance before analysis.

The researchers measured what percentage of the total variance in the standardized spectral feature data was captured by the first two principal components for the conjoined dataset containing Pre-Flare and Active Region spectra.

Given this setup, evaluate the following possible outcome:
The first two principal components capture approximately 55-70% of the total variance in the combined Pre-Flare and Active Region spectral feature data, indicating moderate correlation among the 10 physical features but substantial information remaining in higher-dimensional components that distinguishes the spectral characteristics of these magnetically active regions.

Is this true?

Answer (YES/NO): NO